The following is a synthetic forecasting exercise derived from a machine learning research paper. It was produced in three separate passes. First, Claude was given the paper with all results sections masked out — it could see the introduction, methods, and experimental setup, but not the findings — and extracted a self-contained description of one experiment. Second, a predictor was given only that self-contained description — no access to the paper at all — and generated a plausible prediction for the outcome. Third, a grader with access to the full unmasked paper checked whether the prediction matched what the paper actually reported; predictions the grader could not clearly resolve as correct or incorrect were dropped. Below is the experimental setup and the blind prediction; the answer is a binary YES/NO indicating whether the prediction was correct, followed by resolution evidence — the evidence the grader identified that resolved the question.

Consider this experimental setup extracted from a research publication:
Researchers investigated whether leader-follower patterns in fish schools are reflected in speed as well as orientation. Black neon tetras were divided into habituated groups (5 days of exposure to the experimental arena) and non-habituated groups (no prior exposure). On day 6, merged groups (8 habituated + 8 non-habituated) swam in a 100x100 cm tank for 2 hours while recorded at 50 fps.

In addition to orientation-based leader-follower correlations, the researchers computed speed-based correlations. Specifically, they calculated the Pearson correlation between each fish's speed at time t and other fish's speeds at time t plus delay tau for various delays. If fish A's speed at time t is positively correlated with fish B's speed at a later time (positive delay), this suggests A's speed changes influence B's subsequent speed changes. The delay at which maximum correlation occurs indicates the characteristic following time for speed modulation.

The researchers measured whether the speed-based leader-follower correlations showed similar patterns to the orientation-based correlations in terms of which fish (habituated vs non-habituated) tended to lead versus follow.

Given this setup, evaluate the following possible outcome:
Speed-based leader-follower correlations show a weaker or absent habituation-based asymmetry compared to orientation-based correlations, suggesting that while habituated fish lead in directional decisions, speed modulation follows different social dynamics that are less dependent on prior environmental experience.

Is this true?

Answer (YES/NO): NO